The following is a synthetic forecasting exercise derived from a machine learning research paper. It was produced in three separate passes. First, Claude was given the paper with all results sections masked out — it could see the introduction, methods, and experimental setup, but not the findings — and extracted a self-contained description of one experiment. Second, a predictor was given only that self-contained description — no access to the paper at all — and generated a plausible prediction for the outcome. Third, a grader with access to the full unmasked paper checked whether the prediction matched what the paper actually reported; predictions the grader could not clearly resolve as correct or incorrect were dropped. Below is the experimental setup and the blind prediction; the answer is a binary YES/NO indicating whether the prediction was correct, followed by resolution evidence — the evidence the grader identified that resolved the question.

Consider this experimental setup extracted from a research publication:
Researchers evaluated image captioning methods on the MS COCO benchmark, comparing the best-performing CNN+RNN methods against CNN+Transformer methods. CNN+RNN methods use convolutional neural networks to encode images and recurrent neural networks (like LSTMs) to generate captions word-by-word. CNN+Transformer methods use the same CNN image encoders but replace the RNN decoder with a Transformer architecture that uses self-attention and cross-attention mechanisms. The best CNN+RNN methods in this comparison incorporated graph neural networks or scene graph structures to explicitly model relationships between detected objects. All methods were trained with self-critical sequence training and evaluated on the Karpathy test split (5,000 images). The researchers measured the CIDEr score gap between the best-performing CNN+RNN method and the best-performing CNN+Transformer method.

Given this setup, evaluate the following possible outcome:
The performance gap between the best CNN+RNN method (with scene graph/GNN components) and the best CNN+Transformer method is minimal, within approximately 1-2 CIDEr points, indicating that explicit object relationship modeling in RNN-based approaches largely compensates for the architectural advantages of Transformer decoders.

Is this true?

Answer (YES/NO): YES